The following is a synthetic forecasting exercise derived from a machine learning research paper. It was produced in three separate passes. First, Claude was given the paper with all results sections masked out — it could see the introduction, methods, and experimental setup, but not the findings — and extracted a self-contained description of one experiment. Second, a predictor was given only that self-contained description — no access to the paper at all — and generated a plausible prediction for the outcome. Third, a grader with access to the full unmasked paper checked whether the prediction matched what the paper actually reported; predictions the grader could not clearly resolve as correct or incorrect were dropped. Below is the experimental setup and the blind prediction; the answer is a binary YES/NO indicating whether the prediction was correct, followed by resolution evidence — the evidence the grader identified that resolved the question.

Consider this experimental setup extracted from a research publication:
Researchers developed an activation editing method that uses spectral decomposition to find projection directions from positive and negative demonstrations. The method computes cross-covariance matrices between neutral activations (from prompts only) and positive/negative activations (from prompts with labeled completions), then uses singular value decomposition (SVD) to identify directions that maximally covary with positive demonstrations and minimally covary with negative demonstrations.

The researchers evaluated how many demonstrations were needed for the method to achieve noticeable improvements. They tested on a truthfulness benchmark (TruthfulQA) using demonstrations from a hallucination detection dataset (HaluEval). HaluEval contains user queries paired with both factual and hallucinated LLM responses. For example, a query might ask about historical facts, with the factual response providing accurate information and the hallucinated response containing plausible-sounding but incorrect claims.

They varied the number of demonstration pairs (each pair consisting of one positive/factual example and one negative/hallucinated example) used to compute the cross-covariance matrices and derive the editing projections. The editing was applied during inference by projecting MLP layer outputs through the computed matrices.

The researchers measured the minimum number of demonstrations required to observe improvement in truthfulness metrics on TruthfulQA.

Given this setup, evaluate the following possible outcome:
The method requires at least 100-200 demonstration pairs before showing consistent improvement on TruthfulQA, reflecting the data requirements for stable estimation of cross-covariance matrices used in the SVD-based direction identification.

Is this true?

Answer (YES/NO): NO